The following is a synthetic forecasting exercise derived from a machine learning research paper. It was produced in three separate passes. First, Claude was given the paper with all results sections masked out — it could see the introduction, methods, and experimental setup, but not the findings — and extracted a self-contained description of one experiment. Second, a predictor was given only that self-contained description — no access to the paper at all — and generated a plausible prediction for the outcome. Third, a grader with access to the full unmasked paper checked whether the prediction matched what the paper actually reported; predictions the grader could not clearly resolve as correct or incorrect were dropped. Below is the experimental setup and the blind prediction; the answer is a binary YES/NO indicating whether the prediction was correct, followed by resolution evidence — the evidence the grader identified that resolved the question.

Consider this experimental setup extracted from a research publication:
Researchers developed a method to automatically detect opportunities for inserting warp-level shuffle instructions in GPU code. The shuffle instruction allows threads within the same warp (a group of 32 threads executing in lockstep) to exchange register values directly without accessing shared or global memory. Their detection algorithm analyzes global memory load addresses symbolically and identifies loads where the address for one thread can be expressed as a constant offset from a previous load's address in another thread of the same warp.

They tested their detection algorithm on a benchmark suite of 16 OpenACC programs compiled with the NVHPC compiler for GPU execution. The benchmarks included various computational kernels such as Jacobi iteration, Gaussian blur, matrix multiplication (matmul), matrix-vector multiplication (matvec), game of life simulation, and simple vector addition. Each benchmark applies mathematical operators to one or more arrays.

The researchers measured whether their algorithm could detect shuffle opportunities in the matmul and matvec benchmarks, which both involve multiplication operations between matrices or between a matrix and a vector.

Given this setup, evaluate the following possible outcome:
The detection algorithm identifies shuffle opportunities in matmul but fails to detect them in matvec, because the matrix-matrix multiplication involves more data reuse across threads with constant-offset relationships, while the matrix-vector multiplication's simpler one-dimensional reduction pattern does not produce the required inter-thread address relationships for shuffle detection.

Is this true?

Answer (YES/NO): NO